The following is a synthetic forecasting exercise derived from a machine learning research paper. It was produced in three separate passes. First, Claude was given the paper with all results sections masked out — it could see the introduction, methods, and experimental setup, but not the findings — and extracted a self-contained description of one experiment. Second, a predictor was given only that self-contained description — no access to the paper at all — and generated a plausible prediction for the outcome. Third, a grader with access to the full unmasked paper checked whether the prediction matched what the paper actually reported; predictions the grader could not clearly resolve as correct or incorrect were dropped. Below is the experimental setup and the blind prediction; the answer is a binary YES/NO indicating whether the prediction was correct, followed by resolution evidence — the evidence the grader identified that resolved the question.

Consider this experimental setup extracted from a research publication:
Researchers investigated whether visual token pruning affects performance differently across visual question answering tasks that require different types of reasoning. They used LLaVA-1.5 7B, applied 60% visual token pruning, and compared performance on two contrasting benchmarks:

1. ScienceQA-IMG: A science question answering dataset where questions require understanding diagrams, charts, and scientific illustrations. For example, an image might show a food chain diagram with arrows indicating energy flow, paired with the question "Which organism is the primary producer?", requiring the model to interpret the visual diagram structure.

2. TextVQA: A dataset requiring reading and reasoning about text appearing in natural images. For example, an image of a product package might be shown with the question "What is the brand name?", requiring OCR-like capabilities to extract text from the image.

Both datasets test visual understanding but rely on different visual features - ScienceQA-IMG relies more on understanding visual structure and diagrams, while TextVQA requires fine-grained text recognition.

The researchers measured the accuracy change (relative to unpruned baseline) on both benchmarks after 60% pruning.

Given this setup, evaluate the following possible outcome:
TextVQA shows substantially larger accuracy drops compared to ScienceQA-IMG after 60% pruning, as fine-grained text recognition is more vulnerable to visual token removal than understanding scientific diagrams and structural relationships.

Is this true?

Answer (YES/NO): NO